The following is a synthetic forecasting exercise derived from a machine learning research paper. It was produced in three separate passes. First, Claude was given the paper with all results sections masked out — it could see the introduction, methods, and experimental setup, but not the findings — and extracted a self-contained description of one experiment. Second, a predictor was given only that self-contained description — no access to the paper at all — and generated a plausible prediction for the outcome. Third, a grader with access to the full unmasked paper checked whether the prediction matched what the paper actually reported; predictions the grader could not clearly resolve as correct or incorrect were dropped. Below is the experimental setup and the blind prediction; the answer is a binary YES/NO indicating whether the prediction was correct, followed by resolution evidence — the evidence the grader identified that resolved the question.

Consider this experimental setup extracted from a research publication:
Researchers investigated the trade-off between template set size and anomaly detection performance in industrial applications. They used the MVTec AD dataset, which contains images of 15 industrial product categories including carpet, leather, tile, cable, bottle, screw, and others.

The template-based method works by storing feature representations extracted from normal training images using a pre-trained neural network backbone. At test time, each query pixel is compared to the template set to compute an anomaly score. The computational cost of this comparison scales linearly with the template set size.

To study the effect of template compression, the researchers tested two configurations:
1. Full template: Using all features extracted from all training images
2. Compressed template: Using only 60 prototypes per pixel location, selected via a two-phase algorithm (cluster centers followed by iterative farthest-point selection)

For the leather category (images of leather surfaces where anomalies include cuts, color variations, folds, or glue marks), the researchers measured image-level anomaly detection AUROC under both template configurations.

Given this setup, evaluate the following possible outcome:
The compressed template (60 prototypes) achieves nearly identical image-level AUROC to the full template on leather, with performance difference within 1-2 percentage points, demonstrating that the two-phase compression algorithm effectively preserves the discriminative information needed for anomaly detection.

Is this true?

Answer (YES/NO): YES